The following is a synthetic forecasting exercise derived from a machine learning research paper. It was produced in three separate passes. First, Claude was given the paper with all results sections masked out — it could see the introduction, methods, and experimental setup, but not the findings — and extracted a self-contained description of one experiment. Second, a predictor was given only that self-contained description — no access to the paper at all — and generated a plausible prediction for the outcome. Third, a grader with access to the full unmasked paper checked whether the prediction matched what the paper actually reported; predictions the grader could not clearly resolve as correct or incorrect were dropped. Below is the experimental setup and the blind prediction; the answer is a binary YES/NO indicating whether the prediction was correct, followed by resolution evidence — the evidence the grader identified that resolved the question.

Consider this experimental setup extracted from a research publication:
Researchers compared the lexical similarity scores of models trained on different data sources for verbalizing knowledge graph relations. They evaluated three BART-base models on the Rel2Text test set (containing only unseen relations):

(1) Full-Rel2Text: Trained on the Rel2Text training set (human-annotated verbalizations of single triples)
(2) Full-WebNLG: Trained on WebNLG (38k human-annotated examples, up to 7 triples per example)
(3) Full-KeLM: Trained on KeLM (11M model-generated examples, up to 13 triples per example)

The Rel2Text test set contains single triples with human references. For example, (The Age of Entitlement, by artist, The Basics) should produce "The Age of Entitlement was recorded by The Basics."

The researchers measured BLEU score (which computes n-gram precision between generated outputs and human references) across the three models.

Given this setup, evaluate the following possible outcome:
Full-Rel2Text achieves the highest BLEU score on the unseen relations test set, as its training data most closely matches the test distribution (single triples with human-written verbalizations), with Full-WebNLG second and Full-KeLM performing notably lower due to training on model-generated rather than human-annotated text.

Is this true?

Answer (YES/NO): NO